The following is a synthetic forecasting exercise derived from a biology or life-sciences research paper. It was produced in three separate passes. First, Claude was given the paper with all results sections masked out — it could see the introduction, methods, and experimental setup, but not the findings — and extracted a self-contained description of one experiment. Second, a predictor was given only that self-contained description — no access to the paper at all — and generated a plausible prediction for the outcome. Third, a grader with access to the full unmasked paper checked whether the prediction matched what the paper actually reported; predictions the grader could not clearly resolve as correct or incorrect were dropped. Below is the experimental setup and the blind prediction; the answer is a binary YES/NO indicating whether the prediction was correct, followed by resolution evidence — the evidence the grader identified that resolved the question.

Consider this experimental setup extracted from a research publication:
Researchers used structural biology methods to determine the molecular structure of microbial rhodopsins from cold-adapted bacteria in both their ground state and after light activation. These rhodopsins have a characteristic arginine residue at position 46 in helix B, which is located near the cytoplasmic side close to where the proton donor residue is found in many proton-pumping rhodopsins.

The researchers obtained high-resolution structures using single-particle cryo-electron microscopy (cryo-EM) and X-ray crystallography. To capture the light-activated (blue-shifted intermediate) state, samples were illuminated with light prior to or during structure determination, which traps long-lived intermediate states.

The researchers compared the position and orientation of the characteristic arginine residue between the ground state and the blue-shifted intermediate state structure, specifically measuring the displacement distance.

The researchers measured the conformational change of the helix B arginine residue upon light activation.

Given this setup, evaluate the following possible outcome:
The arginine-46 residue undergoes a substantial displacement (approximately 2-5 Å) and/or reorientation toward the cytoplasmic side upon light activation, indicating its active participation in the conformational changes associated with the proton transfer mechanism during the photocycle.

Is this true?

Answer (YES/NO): NO